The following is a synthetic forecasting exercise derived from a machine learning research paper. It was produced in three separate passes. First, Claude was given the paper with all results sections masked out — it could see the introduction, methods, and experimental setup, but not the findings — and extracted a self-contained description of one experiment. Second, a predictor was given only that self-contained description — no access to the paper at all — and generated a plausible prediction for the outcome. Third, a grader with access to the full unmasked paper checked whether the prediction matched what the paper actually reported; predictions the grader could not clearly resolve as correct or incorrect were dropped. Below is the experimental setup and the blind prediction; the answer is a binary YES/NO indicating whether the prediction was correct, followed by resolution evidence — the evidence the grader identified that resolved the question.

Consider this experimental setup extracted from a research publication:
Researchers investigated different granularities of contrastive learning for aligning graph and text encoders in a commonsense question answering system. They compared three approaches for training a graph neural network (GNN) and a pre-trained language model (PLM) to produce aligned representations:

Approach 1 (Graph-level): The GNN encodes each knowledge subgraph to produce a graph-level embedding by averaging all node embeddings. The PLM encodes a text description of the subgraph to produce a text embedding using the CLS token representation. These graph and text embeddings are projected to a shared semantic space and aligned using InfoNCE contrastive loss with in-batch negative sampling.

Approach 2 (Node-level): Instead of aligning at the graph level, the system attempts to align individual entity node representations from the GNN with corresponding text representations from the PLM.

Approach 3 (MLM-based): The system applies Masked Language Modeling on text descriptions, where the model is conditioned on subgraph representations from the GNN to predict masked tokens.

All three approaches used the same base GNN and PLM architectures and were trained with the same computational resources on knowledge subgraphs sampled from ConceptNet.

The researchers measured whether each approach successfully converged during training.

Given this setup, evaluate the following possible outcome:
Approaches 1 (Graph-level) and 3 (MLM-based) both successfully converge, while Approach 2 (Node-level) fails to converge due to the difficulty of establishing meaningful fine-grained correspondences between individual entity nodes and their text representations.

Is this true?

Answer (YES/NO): NO